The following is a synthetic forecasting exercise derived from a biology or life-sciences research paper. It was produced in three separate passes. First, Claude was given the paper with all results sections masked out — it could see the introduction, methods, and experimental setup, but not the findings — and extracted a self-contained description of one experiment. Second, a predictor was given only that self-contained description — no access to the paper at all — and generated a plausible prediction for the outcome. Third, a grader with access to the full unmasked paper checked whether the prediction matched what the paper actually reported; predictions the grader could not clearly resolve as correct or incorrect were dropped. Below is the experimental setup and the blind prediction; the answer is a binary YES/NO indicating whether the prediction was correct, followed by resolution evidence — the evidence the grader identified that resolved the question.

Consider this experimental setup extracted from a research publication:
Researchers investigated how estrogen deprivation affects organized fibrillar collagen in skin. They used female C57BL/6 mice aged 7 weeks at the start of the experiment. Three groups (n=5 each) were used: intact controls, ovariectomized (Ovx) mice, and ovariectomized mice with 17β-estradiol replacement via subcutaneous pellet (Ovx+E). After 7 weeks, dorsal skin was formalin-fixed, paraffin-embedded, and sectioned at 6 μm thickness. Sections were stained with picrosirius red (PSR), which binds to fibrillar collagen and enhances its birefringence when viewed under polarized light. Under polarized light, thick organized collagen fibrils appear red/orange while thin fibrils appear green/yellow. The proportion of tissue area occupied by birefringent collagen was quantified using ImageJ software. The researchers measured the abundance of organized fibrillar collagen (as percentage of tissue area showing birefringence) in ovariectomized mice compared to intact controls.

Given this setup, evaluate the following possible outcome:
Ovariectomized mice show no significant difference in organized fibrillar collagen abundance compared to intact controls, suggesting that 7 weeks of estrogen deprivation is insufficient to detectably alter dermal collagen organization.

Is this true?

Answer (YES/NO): YES